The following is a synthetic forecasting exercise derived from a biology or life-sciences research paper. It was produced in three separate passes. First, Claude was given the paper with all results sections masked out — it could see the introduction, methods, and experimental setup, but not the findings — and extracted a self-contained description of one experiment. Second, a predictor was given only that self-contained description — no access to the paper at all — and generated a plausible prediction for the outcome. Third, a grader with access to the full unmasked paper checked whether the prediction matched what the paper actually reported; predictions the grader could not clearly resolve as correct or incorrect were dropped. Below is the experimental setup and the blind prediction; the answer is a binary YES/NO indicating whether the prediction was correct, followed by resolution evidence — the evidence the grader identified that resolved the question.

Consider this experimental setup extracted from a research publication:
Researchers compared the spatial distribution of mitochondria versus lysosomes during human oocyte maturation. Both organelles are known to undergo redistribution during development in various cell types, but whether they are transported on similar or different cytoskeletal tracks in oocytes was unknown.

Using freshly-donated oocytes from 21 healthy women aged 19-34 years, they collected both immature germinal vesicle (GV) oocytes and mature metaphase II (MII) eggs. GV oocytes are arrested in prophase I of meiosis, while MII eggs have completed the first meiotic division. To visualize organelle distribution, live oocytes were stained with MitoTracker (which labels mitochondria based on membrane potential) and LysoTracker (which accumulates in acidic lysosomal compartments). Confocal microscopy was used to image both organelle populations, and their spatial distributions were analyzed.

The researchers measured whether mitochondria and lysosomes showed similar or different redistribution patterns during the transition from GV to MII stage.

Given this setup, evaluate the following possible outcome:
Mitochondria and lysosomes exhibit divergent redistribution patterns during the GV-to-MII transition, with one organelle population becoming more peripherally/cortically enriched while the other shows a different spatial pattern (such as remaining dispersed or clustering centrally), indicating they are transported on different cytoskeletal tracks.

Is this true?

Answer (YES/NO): YES